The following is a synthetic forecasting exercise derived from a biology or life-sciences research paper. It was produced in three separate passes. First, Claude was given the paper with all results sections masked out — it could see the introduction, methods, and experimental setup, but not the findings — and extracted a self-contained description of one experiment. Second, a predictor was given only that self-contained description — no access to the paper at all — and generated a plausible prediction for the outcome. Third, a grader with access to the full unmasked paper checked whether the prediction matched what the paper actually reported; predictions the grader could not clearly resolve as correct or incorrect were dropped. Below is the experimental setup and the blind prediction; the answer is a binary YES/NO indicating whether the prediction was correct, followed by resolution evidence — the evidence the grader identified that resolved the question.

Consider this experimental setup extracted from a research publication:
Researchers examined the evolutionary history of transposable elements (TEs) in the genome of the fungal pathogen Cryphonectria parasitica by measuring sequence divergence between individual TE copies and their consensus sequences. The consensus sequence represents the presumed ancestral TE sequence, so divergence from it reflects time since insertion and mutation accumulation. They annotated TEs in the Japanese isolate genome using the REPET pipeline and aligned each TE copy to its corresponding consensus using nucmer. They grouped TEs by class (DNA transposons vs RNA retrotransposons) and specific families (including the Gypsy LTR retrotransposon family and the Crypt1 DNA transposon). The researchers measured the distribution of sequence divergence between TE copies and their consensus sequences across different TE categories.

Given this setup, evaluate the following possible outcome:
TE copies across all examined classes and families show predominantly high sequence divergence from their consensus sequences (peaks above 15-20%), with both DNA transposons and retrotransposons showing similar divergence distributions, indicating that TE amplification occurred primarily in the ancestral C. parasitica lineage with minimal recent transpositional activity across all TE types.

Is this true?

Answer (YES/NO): NO